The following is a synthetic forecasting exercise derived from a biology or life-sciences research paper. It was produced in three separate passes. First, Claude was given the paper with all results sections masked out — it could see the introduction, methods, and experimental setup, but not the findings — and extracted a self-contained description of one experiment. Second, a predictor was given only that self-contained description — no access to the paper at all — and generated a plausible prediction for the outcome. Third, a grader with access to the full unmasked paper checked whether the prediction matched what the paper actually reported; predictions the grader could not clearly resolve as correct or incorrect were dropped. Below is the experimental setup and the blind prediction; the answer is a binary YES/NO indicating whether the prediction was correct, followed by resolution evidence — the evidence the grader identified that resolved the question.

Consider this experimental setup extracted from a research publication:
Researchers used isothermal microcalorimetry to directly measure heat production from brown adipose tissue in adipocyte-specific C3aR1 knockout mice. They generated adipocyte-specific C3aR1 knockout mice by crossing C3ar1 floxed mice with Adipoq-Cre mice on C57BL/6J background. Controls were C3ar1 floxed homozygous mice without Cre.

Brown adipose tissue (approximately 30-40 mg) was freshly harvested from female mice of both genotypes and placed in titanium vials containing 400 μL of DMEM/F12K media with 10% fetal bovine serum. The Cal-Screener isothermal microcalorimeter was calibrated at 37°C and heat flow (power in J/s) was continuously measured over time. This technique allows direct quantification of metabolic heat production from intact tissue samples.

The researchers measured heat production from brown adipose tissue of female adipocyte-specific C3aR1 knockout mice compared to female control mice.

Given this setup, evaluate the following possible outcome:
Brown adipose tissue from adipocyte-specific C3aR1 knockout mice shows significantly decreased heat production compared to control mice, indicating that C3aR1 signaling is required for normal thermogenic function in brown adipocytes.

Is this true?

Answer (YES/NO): YES